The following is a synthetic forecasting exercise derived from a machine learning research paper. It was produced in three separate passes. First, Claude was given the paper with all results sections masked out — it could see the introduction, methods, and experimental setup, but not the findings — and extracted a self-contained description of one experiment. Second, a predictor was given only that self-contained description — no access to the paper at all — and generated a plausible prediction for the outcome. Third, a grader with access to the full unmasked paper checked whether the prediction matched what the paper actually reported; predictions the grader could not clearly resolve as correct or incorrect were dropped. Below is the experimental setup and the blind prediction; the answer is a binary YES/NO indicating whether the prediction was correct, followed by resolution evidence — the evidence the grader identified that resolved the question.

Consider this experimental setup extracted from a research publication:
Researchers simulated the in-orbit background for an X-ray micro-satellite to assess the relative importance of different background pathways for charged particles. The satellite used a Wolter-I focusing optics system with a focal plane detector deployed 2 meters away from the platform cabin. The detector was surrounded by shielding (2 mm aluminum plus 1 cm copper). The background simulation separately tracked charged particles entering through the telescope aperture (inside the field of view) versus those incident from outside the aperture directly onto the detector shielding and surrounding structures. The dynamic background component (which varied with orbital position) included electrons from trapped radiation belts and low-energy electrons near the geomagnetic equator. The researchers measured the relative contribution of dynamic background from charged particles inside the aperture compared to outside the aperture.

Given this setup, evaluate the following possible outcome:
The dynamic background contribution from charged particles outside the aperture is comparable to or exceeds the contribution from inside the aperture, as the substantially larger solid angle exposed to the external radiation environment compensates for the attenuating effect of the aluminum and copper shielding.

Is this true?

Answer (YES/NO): YES